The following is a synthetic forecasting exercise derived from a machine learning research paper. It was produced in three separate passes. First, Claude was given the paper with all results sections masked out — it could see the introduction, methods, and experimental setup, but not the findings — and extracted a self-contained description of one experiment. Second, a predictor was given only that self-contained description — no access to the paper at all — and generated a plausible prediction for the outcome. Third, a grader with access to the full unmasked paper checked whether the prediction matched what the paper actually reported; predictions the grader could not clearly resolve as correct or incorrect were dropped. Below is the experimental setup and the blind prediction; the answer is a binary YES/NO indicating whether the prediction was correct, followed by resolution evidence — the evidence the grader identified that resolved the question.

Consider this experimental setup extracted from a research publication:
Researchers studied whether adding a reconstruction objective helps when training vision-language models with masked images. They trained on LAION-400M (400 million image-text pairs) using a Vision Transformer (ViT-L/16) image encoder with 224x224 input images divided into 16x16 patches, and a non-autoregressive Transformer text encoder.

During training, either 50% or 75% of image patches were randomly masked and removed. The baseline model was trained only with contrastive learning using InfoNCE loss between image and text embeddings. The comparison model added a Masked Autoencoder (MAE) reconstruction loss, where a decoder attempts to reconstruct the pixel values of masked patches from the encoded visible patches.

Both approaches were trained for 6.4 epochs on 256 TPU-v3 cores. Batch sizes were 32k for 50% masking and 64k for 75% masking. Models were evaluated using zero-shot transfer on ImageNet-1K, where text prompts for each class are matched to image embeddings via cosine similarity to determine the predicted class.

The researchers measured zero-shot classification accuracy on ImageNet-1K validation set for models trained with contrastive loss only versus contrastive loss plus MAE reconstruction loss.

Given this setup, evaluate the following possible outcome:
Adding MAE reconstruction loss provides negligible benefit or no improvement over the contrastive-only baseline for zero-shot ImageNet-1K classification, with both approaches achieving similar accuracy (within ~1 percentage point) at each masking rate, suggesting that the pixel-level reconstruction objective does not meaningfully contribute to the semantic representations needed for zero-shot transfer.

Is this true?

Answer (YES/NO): YES